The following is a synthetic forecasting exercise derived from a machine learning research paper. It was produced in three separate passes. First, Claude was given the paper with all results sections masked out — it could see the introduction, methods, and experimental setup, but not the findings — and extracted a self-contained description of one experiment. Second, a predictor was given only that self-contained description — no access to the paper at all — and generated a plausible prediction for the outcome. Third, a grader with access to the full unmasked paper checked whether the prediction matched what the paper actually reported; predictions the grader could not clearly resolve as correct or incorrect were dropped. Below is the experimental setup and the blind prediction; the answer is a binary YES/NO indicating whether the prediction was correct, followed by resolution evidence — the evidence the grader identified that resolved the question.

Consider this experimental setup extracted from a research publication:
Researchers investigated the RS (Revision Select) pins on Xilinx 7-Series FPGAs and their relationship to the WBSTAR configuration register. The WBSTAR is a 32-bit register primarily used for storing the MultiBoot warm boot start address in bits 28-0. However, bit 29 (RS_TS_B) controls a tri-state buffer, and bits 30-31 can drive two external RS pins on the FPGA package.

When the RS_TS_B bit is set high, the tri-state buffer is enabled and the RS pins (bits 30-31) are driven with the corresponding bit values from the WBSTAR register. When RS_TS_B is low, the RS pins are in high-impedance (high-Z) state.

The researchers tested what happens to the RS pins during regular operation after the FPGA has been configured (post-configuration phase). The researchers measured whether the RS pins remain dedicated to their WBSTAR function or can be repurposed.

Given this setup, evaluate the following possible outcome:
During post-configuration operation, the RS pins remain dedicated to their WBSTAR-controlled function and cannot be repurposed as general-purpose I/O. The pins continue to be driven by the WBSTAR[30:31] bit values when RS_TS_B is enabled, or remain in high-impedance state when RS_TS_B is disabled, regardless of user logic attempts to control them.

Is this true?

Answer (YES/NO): NO